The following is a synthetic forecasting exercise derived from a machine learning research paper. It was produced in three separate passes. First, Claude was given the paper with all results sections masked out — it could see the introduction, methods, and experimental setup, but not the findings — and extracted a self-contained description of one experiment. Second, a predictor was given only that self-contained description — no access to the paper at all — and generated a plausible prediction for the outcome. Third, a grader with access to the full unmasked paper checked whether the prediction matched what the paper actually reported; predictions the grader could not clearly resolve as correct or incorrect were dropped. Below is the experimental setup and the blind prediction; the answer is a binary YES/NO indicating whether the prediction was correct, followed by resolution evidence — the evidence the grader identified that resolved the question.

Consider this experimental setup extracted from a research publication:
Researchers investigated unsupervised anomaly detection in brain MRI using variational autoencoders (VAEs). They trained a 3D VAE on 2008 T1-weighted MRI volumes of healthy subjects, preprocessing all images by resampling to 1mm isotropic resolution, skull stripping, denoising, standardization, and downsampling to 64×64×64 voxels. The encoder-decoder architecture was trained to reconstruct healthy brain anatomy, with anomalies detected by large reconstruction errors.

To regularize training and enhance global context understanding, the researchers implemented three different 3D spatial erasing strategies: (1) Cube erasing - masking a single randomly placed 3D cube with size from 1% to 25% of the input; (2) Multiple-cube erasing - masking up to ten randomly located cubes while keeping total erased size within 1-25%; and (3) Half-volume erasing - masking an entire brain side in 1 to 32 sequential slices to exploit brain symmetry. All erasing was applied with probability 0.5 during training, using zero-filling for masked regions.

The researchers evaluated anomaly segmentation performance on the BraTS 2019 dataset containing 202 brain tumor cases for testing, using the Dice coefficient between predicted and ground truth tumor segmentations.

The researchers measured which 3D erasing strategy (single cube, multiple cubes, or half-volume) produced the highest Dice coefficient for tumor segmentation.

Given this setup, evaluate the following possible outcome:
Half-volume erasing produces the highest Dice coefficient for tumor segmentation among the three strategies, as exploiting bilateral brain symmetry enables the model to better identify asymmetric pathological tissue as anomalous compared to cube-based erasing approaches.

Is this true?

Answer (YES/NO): NO